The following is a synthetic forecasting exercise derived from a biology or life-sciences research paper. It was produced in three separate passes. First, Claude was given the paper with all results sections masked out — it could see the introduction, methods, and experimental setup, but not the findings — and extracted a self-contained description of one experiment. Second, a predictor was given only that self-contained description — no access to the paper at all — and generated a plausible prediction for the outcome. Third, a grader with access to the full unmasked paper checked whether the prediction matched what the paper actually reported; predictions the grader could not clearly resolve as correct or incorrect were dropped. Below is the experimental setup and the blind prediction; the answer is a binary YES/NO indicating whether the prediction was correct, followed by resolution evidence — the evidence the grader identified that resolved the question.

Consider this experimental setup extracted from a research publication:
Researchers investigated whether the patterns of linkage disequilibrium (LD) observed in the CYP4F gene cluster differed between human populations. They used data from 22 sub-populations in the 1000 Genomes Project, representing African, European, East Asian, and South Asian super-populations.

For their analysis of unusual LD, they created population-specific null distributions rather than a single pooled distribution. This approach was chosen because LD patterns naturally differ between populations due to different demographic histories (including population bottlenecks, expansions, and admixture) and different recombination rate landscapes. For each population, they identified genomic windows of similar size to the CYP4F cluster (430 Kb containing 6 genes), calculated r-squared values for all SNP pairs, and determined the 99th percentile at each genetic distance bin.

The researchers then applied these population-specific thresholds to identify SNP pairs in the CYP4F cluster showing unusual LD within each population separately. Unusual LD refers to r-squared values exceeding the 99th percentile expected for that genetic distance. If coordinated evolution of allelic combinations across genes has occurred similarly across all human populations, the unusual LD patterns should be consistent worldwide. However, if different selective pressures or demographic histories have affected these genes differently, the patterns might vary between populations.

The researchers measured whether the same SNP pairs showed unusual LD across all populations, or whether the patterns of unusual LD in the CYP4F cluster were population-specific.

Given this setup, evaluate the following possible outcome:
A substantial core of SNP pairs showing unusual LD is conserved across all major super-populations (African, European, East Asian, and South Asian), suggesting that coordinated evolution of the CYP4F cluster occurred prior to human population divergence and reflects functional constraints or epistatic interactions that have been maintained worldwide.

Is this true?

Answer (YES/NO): YES